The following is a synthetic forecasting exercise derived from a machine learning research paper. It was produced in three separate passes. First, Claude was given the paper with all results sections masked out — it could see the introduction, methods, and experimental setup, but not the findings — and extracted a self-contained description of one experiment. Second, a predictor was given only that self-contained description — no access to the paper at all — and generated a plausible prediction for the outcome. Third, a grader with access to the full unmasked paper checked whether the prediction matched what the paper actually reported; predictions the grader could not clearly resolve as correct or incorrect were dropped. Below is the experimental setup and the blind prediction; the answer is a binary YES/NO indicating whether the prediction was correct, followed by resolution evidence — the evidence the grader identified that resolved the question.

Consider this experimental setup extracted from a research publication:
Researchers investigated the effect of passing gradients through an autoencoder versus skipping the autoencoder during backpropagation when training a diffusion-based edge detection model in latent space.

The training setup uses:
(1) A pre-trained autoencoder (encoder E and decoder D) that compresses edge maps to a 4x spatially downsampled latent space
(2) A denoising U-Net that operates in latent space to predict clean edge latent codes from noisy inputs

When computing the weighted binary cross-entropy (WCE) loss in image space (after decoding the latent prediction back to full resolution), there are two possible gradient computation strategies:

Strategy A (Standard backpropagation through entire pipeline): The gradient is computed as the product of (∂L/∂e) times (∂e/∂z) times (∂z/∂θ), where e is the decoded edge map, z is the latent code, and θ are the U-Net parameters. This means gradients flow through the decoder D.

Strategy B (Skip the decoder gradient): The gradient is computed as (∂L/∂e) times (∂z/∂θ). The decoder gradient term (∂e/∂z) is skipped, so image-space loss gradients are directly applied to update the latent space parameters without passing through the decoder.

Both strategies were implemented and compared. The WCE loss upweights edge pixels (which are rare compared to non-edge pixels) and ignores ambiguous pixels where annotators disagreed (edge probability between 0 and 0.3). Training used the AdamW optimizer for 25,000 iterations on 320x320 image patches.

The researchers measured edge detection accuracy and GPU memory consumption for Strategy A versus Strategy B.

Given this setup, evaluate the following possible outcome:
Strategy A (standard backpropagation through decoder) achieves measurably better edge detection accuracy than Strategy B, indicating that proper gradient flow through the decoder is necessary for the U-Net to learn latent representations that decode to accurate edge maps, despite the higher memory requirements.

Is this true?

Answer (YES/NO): NO